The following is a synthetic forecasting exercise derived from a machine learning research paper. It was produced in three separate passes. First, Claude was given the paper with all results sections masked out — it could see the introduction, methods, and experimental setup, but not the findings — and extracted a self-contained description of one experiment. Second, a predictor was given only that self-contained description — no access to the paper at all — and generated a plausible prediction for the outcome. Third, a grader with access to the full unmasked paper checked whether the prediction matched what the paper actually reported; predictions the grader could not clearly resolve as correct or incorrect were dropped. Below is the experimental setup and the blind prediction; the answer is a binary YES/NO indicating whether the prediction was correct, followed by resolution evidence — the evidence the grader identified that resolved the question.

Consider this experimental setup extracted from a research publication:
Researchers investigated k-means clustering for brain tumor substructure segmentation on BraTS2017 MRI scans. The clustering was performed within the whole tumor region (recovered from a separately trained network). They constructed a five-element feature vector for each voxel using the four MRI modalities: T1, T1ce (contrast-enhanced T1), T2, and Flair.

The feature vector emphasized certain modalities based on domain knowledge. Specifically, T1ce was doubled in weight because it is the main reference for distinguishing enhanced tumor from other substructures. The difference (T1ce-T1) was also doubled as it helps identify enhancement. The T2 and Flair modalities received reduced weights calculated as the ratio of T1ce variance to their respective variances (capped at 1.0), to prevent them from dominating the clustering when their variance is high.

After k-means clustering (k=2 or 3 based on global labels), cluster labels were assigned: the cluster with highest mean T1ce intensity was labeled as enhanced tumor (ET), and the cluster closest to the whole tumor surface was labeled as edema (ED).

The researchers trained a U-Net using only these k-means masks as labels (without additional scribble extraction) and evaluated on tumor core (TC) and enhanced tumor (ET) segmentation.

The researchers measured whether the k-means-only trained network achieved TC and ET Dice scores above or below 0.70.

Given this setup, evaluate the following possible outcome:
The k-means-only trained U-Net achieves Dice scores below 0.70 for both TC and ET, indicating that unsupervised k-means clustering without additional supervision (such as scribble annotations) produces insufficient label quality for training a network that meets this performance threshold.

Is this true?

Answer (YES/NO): YES